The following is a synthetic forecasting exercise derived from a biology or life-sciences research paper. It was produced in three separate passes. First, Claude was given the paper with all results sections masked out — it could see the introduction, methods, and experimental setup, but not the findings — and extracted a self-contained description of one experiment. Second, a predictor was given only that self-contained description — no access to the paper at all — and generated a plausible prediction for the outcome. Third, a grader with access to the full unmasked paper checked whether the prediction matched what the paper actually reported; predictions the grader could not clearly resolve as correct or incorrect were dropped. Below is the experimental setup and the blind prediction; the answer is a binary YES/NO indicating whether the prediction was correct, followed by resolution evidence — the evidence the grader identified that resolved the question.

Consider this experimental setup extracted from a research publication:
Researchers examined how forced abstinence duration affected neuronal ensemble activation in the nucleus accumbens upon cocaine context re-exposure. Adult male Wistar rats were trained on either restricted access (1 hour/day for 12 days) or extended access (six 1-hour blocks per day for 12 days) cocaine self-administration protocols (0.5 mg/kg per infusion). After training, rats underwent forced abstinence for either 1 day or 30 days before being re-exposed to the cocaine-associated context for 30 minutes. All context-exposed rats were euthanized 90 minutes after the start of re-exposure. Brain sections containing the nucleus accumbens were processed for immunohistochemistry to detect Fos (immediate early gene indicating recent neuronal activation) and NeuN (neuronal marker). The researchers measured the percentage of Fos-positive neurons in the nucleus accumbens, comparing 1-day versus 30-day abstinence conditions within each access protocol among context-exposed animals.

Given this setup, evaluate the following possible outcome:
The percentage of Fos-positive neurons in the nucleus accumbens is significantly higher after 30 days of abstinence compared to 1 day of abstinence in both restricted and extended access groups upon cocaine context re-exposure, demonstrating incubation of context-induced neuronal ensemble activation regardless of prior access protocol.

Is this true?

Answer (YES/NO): YES